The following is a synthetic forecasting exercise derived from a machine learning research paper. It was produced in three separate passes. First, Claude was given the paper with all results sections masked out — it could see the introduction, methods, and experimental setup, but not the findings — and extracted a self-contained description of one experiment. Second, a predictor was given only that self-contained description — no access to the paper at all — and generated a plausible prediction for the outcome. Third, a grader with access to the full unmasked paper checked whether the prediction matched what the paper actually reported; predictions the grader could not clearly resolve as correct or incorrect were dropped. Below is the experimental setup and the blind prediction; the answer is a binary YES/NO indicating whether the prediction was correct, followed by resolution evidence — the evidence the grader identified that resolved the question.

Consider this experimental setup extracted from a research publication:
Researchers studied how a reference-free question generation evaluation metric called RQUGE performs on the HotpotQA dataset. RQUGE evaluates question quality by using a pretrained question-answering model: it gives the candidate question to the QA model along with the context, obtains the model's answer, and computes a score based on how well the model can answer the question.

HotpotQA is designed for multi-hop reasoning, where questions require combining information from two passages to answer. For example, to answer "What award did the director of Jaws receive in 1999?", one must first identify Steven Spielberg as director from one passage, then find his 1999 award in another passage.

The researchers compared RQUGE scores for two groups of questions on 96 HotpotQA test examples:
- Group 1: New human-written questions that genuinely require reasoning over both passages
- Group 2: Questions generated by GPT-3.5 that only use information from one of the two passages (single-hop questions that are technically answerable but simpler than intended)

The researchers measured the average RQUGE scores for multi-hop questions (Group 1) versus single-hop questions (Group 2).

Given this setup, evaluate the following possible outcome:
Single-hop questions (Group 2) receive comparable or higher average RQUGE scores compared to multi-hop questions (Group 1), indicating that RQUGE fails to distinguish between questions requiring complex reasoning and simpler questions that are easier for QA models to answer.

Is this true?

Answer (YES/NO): YES